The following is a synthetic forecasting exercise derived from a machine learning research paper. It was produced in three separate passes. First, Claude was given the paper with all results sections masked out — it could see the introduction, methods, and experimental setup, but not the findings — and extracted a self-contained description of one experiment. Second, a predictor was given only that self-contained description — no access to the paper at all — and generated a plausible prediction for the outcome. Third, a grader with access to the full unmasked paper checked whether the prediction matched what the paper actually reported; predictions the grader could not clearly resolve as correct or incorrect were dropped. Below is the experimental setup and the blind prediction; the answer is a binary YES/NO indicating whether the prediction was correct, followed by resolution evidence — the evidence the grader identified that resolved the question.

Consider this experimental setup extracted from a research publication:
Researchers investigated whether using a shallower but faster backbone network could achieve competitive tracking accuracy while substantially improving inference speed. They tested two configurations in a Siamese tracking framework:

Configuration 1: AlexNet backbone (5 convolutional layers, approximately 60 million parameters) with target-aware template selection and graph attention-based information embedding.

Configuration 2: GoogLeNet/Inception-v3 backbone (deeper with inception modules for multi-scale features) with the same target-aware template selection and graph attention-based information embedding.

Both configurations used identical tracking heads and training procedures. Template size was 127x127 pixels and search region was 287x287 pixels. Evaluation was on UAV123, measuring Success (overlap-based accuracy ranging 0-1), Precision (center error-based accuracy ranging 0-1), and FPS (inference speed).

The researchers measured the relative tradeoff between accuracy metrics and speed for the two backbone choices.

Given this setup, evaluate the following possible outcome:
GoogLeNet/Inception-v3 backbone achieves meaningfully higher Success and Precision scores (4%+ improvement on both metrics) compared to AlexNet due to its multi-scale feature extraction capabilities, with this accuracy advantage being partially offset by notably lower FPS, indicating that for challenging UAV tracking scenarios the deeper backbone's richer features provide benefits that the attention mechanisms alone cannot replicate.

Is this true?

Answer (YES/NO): YES